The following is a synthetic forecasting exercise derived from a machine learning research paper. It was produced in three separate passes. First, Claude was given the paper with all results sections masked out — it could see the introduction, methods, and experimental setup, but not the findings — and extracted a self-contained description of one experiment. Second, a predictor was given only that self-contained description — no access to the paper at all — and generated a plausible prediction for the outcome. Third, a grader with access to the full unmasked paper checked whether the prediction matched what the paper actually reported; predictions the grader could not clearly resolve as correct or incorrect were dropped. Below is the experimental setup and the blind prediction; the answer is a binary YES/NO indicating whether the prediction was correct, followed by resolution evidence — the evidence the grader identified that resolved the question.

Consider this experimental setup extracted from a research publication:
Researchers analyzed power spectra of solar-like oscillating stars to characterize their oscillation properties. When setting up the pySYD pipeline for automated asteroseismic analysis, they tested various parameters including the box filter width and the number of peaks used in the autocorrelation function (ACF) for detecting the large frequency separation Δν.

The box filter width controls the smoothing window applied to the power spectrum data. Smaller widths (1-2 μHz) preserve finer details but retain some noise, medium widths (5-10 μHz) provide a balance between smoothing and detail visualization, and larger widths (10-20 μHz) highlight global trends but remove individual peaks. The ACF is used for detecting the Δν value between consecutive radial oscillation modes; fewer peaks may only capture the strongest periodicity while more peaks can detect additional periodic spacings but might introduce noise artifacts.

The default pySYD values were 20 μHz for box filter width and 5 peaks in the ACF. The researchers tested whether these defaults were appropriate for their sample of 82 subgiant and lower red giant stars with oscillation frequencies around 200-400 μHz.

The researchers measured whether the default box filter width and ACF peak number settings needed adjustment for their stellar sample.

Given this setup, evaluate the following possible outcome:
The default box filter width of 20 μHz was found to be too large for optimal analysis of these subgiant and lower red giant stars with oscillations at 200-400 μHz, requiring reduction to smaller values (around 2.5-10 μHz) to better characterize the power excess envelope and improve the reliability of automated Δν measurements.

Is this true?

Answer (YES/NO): NO